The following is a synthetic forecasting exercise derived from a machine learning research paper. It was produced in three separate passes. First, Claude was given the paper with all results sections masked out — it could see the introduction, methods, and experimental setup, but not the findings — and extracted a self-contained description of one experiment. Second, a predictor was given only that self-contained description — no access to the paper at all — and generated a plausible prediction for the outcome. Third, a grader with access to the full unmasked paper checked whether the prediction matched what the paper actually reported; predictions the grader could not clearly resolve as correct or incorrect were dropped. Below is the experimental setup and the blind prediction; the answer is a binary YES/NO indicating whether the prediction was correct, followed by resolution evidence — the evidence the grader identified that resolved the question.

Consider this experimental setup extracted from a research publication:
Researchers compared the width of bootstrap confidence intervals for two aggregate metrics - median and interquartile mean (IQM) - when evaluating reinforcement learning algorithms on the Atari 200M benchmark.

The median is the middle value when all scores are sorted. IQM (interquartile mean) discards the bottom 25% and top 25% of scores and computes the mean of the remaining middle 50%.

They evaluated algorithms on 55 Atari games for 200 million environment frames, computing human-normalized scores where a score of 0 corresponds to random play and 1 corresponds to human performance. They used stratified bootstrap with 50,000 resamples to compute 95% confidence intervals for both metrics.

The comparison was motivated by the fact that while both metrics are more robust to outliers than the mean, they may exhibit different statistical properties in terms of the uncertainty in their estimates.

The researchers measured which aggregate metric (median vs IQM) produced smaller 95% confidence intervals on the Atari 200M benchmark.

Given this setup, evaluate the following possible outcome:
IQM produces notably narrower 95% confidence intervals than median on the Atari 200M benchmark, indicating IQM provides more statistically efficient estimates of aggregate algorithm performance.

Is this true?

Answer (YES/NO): YES